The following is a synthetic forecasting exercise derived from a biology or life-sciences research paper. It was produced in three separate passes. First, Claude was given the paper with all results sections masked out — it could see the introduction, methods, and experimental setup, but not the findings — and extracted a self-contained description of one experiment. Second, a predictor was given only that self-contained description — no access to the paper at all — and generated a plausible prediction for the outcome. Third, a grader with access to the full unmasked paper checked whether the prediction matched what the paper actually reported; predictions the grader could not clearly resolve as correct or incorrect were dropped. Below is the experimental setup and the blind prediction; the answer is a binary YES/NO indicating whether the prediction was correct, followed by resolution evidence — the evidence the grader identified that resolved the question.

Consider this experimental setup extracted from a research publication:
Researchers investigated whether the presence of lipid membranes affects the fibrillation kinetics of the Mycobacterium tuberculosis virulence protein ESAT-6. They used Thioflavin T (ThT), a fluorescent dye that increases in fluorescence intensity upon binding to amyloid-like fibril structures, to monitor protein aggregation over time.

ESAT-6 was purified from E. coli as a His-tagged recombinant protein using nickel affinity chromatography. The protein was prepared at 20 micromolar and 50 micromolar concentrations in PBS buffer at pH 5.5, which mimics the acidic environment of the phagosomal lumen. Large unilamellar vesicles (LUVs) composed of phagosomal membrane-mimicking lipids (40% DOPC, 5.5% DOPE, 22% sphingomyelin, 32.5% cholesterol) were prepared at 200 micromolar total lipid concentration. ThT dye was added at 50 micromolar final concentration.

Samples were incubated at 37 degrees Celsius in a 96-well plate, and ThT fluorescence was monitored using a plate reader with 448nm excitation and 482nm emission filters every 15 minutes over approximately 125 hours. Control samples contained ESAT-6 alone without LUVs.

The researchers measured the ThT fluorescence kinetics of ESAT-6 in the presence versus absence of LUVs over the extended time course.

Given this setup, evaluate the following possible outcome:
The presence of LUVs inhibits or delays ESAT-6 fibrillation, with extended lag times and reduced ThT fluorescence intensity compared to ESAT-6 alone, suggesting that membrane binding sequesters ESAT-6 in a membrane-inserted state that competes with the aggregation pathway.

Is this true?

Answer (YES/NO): YES